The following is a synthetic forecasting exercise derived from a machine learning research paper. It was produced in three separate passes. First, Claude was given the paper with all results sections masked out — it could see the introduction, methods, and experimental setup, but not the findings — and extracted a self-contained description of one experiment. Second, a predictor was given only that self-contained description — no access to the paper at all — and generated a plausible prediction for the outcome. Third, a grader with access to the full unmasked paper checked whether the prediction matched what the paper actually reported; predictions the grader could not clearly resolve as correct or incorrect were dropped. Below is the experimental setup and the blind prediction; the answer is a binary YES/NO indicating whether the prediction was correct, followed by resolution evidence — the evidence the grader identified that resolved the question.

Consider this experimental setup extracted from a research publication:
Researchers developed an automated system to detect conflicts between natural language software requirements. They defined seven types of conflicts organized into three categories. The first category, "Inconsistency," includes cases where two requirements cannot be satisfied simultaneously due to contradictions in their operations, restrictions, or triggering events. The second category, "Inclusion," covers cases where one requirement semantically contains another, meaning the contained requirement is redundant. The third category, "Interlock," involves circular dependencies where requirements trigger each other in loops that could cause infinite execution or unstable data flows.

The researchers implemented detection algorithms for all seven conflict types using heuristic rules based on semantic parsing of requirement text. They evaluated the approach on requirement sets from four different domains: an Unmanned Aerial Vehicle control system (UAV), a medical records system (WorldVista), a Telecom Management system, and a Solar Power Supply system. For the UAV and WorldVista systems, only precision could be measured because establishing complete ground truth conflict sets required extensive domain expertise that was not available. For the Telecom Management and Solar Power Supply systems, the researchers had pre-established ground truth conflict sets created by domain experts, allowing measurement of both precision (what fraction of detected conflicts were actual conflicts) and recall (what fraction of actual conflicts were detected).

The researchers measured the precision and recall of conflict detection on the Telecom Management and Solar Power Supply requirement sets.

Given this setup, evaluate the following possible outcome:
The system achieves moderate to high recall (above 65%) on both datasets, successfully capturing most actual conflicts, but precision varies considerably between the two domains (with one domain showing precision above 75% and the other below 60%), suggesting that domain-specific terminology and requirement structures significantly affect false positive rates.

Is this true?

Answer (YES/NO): NO